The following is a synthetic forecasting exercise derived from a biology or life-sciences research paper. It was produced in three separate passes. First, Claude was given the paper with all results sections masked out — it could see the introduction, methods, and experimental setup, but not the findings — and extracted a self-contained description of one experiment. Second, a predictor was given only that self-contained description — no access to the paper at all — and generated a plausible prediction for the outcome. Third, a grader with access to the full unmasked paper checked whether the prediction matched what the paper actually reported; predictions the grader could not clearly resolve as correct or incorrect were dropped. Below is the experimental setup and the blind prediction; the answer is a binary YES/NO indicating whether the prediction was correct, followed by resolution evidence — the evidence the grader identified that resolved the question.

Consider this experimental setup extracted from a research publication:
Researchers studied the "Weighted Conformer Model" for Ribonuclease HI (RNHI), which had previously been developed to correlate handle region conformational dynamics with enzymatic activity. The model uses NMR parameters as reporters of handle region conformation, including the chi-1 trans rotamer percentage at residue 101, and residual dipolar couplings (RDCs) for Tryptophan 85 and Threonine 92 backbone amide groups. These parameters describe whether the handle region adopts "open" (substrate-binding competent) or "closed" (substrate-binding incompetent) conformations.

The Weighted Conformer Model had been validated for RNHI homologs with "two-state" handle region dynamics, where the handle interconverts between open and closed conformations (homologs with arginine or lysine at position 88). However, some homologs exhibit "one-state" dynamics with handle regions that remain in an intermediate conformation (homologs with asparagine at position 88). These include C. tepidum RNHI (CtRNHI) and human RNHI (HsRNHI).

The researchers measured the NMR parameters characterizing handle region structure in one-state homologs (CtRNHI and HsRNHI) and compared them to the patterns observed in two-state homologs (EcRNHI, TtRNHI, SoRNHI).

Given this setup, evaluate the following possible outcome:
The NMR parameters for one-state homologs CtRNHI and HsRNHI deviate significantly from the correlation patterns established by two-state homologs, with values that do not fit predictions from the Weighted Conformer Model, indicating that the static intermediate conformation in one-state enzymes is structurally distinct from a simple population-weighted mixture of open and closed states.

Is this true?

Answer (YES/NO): YES